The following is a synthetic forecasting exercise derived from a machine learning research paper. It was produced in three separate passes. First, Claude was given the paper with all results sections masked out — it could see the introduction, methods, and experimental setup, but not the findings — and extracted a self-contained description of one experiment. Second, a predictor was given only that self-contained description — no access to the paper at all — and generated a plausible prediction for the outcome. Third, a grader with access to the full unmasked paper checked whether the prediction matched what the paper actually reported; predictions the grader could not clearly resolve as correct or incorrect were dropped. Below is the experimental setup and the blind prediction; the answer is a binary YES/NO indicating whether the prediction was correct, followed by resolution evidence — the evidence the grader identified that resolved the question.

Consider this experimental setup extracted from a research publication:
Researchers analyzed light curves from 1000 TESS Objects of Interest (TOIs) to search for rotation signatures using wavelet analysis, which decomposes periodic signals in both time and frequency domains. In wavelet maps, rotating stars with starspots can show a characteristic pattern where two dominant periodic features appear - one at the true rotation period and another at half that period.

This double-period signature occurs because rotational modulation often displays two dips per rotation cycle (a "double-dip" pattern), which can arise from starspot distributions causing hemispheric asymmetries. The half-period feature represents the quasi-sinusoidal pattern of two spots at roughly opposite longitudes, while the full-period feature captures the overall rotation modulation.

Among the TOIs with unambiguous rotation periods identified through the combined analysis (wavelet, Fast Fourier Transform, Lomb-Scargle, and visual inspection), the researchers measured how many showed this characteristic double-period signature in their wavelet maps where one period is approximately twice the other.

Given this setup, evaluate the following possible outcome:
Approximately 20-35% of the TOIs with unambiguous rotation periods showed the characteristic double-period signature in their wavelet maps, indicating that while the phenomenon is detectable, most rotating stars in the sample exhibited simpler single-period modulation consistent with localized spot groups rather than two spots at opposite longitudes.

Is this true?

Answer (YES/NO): NO